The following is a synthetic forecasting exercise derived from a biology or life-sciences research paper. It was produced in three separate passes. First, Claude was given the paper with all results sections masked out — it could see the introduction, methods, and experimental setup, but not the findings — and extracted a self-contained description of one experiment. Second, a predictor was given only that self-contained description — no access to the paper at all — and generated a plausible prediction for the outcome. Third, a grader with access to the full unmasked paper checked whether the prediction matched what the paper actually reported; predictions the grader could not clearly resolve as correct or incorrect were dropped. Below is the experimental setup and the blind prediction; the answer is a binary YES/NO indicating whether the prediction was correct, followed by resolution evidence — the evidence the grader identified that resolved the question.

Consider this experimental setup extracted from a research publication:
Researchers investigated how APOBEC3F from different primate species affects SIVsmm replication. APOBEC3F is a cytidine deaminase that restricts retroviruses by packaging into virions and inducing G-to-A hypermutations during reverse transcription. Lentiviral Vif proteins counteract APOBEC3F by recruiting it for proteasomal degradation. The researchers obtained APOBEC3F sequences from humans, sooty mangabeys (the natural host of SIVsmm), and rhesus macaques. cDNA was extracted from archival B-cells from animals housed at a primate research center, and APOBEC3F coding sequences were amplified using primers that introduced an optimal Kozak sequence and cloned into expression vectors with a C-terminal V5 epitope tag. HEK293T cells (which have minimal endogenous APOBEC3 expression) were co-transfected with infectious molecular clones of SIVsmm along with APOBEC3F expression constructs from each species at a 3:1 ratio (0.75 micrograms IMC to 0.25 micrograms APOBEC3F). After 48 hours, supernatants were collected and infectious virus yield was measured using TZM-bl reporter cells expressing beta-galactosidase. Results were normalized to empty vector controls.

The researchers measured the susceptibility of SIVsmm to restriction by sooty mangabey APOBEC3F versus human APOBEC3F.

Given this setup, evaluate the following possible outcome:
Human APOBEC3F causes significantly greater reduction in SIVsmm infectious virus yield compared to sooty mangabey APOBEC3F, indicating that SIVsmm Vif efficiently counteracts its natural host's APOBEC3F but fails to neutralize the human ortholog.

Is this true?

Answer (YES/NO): YES